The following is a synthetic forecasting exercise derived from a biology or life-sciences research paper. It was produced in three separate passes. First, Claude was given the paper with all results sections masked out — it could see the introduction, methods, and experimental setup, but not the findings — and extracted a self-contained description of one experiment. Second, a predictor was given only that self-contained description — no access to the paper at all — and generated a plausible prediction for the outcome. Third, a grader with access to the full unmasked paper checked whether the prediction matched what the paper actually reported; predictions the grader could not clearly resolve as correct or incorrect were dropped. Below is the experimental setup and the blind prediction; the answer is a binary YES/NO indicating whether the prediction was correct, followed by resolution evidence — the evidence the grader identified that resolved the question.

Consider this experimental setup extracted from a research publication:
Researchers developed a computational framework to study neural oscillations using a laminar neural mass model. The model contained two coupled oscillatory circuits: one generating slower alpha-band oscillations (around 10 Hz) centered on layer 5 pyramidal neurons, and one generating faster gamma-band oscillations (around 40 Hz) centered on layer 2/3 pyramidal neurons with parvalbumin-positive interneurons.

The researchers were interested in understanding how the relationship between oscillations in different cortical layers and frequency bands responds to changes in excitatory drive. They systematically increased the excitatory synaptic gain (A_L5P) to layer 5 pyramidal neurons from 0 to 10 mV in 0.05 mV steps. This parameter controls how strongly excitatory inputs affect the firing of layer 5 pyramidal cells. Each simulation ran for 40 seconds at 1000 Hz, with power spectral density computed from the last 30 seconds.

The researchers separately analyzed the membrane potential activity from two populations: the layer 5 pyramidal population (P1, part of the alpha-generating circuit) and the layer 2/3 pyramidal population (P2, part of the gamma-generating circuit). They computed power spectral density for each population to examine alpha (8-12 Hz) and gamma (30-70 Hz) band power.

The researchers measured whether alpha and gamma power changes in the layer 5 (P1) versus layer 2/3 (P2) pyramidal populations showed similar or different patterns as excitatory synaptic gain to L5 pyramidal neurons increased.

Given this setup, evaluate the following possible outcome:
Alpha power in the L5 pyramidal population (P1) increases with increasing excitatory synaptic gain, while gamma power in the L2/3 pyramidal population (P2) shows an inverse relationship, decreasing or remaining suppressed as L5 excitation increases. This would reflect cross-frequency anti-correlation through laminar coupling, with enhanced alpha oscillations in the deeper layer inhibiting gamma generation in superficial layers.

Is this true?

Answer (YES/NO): NO